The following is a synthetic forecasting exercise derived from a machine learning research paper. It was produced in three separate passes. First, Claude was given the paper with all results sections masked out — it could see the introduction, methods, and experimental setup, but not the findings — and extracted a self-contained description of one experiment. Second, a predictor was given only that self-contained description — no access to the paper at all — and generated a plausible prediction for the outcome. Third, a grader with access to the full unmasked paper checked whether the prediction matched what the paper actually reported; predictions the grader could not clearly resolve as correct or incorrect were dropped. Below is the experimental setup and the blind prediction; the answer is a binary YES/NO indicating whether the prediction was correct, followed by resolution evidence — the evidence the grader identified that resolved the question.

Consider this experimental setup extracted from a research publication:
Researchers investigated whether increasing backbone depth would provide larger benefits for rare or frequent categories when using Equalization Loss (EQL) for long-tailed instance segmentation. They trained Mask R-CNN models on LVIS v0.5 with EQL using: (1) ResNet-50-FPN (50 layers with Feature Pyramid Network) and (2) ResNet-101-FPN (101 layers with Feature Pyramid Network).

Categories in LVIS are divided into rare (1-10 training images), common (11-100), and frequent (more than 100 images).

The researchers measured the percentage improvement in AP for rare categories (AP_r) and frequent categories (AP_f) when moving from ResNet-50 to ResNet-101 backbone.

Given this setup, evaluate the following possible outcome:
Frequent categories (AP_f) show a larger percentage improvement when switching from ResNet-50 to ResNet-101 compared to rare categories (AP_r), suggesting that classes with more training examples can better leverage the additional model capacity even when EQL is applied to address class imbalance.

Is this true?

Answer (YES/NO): NO